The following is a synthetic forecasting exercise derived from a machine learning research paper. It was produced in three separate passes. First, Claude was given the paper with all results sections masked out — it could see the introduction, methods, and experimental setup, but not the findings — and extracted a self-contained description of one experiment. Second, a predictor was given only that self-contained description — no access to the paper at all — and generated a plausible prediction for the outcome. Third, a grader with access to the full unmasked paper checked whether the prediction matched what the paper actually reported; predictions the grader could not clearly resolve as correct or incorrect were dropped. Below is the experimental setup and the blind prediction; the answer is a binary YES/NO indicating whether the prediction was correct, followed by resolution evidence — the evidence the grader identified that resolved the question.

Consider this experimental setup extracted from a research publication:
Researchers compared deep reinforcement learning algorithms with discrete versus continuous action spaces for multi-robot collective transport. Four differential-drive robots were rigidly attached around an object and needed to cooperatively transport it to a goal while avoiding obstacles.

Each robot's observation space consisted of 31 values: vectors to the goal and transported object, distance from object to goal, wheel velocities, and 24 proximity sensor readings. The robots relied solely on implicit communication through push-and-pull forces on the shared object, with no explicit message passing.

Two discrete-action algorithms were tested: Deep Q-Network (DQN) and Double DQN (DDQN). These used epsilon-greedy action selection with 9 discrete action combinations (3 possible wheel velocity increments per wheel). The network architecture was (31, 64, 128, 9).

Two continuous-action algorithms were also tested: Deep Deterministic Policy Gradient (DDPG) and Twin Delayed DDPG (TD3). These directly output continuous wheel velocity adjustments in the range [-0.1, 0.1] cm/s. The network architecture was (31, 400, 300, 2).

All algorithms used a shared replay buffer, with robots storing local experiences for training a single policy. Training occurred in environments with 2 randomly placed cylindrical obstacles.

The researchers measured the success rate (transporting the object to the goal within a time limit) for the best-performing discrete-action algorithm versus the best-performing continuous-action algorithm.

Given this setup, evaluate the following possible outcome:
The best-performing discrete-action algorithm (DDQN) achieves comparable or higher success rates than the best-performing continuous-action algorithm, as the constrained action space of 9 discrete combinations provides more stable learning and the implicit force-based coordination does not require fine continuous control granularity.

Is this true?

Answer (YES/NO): YES